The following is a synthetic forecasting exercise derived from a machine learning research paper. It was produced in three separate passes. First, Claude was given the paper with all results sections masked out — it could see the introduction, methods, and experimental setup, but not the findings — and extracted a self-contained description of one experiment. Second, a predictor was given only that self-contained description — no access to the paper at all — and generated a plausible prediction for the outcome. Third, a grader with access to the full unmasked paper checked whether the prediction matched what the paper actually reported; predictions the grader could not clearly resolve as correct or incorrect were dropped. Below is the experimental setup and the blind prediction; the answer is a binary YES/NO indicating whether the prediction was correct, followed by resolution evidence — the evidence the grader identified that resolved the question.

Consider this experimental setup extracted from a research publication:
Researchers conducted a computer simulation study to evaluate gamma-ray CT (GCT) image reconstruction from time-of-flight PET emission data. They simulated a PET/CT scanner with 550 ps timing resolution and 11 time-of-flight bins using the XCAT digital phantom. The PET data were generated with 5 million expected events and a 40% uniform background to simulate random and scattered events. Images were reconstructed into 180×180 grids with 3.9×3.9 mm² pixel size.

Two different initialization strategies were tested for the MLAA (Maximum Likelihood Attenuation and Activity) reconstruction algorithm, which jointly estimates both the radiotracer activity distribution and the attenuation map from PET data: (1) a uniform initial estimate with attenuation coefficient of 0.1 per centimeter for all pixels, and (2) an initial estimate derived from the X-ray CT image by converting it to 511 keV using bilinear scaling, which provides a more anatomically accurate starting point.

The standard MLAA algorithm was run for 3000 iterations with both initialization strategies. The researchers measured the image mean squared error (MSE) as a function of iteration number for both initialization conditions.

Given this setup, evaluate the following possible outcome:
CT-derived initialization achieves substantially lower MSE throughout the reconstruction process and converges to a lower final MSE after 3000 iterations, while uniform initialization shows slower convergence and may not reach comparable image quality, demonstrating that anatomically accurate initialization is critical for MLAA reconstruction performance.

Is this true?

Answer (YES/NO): NO